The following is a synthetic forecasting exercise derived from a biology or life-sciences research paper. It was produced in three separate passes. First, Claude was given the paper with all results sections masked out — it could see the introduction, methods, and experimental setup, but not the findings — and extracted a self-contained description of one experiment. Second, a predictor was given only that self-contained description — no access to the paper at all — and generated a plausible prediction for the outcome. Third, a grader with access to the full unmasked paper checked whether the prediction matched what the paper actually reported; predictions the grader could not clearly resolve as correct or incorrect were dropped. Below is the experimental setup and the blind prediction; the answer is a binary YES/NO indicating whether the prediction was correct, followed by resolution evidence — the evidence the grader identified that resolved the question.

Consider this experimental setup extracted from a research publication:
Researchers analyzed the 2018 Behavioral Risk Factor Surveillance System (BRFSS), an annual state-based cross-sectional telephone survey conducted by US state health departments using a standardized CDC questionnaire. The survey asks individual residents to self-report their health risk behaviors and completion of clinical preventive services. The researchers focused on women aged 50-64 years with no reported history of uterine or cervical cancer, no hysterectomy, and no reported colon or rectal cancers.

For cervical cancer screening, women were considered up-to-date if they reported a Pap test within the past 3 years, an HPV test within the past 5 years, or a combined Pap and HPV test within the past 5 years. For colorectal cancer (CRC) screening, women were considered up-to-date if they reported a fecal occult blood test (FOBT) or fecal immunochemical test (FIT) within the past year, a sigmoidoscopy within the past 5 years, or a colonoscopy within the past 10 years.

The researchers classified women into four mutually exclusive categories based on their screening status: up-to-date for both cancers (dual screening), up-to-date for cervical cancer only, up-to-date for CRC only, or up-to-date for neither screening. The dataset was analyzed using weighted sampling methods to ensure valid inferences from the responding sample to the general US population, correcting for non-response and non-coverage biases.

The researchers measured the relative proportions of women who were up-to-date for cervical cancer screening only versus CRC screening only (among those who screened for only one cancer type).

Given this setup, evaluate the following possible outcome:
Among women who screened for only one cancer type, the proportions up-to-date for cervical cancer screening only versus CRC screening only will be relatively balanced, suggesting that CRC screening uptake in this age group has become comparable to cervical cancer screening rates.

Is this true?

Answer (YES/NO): NO